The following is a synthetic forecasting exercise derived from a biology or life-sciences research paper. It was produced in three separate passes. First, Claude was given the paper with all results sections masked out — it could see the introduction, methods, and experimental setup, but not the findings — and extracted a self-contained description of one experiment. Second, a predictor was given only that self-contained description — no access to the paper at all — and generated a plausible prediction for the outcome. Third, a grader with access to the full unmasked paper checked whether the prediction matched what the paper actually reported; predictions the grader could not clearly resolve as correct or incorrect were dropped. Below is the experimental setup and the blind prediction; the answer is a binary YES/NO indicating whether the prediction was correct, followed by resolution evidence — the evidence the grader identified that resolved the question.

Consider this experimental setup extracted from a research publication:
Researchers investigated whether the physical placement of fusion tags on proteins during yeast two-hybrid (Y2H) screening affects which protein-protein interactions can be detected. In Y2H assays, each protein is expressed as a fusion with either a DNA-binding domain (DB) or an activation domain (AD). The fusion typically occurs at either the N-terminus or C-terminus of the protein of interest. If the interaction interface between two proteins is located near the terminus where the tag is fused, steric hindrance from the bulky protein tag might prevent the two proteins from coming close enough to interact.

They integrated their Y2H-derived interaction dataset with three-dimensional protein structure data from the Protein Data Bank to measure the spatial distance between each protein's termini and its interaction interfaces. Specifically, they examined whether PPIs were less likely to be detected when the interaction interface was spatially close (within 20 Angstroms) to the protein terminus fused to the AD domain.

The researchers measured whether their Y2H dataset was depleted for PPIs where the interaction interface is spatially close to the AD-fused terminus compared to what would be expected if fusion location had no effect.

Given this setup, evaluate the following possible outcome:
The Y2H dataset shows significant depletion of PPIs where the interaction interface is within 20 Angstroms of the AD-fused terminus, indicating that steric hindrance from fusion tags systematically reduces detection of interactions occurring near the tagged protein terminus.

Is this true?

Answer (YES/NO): YES